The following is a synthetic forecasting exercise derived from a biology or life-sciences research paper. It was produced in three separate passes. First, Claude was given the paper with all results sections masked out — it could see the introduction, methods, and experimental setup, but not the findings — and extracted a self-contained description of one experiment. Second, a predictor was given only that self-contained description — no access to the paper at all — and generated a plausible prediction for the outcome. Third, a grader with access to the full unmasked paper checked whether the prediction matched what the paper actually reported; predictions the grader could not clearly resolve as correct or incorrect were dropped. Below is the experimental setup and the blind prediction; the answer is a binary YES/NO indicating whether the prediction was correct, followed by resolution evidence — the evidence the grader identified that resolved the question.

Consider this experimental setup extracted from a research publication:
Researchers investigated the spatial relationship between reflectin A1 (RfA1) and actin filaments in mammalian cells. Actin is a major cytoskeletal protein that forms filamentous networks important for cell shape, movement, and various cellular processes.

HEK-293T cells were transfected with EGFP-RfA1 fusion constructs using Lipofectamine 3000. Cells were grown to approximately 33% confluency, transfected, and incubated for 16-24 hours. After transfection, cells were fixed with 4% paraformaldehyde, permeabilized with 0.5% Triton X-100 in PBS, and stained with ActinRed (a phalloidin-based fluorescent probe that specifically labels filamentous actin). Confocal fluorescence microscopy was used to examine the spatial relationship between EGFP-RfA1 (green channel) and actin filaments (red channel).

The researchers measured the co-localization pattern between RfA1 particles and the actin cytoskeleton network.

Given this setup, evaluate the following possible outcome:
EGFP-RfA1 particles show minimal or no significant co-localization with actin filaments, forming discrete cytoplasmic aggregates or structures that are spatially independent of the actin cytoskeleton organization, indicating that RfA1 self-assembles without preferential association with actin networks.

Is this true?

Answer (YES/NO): NO